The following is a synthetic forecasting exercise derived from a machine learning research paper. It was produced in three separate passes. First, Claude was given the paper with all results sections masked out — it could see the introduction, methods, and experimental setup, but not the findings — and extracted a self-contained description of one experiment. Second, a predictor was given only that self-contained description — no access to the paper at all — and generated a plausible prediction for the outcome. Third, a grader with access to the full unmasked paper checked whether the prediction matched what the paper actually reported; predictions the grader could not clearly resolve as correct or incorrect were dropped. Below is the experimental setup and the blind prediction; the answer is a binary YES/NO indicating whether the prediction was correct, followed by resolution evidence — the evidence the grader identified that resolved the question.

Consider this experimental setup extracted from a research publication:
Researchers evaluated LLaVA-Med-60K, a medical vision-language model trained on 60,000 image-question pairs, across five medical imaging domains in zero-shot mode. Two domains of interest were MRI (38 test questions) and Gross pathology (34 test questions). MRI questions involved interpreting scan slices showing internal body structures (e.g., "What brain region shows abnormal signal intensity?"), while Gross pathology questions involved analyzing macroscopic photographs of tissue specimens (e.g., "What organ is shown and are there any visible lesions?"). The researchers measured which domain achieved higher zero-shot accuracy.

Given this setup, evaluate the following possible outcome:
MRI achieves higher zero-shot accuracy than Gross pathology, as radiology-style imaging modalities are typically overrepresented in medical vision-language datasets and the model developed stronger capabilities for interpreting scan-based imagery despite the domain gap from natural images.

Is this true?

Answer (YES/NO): NO